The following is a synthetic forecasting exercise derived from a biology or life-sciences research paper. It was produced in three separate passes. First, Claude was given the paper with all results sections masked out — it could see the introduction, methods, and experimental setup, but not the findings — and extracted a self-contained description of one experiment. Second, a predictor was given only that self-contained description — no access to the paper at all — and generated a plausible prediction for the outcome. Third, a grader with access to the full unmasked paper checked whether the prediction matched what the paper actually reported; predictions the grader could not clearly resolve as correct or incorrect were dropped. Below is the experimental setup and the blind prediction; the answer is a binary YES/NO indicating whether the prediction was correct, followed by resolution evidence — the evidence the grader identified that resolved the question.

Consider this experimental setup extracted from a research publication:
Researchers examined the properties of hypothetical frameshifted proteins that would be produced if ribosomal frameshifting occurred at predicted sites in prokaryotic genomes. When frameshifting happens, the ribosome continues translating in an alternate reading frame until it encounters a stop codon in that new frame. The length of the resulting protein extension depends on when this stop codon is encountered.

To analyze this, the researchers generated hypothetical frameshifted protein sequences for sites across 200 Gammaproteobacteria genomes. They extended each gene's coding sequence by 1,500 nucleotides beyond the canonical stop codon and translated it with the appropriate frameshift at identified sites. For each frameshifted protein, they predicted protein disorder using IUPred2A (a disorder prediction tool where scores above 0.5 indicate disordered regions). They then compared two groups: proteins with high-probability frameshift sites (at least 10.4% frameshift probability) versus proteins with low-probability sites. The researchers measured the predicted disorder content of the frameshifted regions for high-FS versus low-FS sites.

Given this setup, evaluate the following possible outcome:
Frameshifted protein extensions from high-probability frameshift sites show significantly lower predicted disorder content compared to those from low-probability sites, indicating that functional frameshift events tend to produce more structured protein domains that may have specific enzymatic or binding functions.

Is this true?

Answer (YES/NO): NO